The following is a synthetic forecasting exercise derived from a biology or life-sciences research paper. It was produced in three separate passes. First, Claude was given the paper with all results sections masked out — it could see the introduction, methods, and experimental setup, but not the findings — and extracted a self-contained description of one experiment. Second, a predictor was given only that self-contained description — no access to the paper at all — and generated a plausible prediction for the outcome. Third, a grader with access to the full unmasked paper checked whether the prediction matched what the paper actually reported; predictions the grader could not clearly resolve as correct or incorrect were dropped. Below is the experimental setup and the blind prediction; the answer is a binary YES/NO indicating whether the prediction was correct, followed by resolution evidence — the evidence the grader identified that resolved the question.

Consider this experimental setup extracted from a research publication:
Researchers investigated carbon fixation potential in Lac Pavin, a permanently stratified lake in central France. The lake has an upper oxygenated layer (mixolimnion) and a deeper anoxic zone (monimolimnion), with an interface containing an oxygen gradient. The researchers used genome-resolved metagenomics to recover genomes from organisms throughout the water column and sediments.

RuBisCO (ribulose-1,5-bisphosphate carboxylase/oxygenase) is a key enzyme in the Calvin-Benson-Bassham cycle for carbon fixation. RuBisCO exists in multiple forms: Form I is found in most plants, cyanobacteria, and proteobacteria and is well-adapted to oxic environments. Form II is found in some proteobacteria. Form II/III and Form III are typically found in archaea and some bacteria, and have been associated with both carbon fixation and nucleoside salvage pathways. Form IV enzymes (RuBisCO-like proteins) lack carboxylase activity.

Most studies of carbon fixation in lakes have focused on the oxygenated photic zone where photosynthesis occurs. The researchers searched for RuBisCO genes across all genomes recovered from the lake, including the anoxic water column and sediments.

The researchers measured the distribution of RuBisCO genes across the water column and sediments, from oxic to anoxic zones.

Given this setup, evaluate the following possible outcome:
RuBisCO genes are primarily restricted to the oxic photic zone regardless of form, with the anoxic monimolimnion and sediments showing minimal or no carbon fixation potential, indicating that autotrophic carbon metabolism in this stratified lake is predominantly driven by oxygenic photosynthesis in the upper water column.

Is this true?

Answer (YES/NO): NO